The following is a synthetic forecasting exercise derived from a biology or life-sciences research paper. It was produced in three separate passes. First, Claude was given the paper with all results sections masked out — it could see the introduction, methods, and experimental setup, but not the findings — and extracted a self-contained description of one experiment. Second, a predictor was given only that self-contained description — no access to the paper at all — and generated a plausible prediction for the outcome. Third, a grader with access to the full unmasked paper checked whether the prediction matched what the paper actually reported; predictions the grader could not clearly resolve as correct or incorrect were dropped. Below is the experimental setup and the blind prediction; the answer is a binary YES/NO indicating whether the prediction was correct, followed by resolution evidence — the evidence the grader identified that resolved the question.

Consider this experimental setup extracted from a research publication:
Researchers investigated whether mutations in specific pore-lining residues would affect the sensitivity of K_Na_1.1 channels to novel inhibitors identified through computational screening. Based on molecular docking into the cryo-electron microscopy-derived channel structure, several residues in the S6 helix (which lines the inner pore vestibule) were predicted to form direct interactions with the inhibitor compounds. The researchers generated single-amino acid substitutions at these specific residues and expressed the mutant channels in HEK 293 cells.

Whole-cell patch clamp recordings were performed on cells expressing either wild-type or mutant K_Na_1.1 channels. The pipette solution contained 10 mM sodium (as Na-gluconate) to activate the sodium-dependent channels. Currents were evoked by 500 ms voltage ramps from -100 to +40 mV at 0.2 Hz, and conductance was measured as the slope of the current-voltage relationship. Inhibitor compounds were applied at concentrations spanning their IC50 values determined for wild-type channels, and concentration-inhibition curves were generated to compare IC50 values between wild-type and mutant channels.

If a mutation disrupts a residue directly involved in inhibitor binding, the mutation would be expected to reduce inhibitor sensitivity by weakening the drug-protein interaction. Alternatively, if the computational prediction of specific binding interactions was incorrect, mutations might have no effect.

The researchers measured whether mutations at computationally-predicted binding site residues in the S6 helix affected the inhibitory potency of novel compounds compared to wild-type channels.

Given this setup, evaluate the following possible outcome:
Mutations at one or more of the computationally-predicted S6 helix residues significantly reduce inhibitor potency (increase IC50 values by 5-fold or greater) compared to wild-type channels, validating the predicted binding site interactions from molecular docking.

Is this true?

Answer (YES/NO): YES